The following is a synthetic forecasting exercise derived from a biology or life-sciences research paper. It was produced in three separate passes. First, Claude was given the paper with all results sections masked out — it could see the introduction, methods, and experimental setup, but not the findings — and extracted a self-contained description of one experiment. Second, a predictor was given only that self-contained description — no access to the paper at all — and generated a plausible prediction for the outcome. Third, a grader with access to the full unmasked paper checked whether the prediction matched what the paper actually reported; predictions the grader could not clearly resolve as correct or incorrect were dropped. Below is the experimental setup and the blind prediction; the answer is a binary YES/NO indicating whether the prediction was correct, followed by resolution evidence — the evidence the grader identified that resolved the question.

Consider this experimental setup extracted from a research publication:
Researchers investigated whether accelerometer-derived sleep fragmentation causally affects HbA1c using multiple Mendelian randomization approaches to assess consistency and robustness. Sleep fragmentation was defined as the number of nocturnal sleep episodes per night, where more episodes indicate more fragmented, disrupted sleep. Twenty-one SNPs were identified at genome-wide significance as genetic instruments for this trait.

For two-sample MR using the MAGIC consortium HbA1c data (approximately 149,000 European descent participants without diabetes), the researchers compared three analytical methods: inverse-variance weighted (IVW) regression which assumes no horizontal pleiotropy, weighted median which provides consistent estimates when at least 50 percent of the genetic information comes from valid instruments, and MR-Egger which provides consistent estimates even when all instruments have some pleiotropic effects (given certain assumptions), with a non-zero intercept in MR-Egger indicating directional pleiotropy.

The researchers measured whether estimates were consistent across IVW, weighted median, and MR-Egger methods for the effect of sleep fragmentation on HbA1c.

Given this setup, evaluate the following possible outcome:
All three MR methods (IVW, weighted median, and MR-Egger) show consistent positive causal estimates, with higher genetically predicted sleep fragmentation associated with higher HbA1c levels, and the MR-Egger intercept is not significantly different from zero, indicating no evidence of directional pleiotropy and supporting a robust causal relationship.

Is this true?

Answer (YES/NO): NO